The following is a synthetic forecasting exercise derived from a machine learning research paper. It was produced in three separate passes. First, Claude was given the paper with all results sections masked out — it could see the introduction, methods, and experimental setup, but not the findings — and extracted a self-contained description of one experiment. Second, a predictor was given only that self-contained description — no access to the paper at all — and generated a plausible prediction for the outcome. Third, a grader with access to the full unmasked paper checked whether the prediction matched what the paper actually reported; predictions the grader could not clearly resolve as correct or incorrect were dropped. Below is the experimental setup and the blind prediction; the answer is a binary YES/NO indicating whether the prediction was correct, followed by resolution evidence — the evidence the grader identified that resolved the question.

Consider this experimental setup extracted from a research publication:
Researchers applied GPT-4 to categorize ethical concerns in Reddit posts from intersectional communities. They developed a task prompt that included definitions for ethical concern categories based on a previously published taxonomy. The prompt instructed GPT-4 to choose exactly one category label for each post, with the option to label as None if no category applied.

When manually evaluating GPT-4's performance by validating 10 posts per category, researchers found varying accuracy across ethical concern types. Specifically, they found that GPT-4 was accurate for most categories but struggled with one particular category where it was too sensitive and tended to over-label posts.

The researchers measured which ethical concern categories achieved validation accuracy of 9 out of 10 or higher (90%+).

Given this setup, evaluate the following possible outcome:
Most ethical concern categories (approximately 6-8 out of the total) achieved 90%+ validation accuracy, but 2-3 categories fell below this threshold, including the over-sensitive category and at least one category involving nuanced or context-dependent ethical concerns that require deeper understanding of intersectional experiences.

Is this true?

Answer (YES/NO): NO